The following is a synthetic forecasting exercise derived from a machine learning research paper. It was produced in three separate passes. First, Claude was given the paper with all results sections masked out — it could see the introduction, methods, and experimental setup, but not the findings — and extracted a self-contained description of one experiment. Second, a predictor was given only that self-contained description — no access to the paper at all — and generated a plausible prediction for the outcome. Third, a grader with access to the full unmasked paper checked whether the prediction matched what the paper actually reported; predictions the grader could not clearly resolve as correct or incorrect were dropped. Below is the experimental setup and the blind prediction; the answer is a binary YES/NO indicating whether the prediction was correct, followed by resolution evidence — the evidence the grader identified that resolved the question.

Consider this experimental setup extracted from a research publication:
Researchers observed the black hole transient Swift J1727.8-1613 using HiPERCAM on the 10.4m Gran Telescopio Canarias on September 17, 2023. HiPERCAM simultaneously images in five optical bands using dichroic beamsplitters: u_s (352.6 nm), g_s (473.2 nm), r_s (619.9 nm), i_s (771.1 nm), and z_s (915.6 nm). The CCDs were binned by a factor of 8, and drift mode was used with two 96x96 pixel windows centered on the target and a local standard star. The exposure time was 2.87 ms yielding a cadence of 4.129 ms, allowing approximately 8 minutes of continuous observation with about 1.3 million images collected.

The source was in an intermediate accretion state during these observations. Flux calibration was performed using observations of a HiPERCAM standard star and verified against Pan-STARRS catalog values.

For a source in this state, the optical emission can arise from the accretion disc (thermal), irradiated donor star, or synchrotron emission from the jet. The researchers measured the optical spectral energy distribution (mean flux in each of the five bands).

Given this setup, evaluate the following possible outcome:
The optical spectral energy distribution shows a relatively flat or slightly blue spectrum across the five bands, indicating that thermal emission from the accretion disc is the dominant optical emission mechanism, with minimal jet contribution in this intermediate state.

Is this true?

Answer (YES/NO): NO